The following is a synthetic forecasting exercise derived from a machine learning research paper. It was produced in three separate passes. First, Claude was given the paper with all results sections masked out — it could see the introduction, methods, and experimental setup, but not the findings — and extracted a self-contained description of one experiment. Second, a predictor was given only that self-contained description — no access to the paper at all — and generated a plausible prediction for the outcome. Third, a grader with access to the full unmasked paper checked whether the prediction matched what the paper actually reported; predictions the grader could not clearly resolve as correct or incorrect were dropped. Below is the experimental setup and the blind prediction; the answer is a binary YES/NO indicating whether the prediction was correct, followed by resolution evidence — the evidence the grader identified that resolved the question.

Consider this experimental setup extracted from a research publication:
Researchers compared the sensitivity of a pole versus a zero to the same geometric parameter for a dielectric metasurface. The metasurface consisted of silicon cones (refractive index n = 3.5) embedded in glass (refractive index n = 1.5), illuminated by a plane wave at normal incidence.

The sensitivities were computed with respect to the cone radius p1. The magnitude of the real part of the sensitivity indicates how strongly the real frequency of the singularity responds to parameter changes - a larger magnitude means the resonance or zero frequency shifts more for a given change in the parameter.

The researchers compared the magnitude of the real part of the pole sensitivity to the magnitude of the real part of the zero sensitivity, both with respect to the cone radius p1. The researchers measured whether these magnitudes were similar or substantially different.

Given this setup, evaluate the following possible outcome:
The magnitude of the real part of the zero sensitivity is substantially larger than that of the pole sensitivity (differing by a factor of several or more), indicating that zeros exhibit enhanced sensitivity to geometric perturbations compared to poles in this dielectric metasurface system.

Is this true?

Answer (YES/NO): NO